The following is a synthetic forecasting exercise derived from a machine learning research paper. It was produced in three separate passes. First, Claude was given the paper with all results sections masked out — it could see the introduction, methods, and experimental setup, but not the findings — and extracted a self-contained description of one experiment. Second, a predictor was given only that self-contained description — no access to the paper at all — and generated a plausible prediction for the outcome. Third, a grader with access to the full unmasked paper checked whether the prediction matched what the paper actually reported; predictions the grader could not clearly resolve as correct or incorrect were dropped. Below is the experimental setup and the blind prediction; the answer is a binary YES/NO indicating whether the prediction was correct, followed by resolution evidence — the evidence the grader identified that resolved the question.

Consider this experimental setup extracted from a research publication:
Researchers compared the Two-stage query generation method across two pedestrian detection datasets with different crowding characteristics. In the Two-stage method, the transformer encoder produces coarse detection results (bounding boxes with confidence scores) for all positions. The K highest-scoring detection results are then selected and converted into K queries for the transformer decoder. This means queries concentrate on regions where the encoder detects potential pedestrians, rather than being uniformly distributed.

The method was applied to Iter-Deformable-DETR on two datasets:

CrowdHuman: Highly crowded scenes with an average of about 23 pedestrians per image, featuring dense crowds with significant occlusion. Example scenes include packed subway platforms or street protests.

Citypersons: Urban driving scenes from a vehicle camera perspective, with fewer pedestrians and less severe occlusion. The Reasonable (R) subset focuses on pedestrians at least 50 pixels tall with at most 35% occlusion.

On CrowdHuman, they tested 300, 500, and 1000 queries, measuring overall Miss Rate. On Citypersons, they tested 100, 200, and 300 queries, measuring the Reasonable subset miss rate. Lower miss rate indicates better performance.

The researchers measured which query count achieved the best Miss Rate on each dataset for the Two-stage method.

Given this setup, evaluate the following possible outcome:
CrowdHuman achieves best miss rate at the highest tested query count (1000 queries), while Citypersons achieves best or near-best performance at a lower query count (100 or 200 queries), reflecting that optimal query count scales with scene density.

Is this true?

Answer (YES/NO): NO